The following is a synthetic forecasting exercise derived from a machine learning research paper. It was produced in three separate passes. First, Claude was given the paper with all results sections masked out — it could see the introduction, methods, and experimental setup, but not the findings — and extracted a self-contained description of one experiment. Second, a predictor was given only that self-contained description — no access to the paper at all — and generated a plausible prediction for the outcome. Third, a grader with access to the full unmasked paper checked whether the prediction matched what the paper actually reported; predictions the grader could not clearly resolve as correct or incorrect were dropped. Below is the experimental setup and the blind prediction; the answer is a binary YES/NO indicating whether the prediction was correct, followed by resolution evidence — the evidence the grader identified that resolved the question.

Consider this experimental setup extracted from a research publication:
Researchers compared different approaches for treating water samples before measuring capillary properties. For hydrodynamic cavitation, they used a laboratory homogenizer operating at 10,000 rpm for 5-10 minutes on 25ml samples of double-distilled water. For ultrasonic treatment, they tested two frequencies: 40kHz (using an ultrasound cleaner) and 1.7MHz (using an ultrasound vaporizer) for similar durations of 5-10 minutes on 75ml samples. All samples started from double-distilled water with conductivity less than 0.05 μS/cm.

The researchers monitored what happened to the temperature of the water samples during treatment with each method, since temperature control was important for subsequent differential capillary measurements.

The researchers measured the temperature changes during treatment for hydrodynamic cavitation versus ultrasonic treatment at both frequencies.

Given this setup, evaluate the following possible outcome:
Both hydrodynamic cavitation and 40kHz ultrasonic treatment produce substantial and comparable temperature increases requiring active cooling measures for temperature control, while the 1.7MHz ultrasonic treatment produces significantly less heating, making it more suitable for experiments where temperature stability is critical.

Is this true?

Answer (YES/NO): NO